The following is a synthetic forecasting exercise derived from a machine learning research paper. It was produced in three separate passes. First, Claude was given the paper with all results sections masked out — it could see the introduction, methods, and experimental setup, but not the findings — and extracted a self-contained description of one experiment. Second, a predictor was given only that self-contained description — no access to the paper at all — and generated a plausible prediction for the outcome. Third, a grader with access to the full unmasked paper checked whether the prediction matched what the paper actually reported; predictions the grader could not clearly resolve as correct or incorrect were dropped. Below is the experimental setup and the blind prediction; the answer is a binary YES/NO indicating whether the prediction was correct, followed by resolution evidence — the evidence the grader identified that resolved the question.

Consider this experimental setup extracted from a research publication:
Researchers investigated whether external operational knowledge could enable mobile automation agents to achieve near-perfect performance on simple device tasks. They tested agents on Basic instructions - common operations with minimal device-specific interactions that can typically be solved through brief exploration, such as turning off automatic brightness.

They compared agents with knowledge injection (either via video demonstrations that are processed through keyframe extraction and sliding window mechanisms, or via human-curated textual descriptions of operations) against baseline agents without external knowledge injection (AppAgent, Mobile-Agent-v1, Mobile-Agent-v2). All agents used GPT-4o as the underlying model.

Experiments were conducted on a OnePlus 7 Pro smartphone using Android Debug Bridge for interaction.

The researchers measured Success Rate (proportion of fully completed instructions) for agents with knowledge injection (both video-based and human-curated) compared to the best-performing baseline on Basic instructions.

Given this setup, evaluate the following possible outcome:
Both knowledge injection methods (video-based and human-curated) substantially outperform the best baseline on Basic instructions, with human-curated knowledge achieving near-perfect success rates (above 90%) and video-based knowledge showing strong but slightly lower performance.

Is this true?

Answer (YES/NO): NO